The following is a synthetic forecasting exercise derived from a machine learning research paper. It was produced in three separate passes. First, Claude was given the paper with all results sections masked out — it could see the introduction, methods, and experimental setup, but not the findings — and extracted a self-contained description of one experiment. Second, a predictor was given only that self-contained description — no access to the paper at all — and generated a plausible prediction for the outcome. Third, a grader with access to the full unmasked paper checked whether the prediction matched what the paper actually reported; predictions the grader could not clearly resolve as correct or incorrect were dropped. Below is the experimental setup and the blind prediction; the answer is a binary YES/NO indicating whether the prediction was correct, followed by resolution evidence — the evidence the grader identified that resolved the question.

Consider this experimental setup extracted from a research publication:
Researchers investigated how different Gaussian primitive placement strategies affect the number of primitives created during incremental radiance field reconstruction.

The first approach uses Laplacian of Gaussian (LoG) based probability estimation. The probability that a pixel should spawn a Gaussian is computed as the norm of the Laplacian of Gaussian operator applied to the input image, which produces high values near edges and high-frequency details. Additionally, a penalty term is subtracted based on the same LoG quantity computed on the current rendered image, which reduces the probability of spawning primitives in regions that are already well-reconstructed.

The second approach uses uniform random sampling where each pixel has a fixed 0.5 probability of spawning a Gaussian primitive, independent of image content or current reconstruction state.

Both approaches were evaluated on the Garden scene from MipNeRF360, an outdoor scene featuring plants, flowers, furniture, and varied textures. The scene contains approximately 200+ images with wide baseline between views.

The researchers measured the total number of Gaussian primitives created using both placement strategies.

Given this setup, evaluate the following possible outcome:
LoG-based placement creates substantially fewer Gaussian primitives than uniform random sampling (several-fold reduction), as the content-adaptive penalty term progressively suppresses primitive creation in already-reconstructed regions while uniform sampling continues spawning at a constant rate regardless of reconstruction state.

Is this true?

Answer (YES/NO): NO